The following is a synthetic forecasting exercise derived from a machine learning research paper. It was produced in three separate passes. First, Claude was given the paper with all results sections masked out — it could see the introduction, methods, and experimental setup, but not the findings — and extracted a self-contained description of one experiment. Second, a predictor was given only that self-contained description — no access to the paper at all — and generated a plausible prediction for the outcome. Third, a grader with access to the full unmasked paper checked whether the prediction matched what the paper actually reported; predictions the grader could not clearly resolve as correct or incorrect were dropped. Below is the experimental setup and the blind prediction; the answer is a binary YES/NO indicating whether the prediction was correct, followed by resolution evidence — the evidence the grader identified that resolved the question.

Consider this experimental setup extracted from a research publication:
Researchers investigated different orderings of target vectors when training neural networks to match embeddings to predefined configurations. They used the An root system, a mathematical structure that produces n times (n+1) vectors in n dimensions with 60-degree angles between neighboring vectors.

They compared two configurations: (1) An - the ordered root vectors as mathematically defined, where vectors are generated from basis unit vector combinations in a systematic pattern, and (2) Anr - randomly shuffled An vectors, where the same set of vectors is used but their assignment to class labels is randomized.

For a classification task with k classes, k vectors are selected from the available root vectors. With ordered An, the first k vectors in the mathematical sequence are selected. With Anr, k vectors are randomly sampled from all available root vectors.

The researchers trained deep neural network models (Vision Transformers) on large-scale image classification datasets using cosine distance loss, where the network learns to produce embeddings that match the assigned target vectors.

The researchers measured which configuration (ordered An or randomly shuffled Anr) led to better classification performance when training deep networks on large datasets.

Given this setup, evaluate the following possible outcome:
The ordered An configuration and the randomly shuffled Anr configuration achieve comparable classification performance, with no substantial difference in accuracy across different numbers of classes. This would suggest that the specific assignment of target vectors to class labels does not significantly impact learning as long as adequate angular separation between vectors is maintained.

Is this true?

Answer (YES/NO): NO